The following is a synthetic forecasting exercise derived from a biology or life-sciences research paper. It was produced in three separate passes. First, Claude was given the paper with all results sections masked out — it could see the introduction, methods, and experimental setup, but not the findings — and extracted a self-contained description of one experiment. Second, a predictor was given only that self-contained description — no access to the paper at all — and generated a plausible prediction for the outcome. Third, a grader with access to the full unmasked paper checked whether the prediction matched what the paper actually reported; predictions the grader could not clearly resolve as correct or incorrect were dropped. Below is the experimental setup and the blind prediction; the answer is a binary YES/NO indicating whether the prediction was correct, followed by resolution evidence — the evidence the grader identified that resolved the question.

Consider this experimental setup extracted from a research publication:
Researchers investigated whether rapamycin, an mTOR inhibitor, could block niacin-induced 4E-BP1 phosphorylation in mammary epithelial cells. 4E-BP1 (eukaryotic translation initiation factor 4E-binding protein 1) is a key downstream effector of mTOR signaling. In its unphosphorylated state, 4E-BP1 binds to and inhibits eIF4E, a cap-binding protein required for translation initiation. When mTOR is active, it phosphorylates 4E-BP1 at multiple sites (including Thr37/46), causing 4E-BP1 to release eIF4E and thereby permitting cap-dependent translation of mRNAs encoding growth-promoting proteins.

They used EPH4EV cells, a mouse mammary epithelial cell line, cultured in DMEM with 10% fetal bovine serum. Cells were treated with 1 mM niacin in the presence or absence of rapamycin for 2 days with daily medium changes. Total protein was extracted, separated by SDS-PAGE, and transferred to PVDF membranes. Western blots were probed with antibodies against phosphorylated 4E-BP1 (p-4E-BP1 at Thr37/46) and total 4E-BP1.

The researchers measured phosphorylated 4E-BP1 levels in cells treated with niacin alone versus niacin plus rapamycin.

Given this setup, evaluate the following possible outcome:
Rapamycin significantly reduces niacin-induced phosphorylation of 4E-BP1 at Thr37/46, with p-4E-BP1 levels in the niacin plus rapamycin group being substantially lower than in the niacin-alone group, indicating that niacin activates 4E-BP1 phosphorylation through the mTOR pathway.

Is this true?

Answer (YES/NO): YES